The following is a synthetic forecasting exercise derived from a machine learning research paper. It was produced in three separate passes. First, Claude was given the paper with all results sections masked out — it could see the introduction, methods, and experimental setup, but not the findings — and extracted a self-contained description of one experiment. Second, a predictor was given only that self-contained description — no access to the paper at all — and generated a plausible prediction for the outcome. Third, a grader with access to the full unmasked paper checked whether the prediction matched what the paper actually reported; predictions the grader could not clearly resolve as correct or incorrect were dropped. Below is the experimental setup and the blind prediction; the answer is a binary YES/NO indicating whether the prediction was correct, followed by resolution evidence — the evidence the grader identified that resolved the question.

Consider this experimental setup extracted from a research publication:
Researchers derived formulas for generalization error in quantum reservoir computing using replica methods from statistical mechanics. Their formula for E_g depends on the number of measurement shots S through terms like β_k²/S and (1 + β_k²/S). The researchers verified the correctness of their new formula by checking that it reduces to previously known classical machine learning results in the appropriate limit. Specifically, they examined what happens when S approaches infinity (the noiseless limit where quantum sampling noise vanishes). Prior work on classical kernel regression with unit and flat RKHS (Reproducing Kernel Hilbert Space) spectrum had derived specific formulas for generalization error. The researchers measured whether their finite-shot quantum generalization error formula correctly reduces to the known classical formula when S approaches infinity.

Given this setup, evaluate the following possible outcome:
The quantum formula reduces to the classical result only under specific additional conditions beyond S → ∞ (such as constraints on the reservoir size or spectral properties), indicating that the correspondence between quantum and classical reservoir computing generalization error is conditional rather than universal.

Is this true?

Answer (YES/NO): NO